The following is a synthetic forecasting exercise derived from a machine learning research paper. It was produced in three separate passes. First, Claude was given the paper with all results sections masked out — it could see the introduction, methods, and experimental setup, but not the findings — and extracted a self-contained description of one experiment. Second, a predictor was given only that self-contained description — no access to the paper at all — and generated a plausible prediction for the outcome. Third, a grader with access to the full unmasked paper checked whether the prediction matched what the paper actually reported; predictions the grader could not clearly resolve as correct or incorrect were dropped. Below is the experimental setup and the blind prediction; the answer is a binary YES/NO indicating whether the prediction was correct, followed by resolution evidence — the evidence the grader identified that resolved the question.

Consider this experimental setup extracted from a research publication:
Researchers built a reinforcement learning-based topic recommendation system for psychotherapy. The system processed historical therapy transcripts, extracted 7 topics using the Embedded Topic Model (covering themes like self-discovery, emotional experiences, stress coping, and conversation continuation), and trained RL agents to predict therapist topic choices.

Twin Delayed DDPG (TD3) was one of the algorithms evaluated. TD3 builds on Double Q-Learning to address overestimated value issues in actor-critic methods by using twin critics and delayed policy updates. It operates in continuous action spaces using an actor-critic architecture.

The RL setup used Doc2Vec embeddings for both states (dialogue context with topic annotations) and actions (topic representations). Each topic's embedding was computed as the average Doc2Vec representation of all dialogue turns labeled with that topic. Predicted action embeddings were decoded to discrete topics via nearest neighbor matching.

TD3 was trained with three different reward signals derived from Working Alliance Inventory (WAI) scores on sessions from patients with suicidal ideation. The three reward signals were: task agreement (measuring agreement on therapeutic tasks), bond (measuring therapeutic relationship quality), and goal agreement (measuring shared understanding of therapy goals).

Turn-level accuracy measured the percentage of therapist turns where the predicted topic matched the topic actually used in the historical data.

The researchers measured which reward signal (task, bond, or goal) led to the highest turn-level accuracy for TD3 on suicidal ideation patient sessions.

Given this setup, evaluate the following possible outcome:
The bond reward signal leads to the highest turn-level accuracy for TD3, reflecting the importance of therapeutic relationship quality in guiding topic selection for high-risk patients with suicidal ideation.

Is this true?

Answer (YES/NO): YES